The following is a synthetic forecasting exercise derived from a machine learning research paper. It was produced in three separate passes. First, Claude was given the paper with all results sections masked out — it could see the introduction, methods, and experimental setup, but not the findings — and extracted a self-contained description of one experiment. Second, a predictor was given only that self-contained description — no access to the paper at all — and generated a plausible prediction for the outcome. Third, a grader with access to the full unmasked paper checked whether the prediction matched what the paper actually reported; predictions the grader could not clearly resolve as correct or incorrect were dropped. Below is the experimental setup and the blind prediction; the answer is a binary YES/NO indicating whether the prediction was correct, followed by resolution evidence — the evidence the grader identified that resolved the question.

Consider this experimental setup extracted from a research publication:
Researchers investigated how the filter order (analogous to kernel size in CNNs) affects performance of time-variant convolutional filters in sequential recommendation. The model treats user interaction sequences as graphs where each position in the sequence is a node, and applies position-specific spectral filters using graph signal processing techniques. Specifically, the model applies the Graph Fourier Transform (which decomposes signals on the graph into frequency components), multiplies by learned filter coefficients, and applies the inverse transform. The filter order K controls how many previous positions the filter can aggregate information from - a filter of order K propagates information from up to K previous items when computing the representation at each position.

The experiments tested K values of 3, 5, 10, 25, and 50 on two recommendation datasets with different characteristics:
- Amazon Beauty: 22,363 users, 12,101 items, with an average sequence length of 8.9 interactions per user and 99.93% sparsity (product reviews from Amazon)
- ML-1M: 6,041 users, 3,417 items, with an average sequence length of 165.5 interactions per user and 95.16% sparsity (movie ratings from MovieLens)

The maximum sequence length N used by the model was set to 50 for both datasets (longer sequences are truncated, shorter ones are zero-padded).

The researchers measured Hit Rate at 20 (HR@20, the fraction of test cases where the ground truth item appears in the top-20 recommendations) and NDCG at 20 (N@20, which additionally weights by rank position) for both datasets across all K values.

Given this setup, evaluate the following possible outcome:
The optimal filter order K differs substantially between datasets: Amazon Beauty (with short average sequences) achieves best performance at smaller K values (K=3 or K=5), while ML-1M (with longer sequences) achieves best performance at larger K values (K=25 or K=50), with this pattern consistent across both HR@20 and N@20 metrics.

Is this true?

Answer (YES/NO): NO